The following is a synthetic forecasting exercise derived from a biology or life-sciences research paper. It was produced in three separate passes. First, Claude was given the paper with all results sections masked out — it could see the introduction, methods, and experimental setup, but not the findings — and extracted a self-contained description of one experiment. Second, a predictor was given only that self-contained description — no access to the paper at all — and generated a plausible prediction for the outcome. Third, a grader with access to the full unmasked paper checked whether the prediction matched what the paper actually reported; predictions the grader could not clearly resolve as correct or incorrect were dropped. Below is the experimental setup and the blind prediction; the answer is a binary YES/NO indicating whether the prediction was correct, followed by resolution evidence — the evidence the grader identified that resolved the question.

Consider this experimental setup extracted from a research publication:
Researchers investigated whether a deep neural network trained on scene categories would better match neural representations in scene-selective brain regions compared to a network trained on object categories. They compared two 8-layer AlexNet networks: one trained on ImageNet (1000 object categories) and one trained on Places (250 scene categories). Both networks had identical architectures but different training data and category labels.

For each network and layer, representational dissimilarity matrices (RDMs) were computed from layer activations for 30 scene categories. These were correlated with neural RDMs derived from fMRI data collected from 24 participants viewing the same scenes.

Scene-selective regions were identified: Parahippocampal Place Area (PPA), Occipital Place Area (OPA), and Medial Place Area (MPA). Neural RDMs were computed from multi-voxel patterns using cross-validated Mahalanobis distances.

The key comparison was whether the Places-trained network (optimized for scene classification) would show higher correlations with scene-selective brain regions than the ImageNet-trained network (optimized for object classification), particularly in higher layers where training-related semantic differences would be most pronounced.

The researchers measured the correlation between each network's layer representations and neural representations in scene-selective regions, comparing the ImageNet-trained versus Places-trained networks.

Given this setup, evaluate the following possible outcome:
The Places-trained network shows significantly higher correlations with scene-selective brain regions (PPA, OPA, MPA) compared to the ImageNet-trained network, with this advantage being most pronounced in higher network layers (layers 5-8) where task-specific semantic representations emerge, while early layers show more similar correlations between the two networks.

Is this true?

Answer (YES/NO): NO